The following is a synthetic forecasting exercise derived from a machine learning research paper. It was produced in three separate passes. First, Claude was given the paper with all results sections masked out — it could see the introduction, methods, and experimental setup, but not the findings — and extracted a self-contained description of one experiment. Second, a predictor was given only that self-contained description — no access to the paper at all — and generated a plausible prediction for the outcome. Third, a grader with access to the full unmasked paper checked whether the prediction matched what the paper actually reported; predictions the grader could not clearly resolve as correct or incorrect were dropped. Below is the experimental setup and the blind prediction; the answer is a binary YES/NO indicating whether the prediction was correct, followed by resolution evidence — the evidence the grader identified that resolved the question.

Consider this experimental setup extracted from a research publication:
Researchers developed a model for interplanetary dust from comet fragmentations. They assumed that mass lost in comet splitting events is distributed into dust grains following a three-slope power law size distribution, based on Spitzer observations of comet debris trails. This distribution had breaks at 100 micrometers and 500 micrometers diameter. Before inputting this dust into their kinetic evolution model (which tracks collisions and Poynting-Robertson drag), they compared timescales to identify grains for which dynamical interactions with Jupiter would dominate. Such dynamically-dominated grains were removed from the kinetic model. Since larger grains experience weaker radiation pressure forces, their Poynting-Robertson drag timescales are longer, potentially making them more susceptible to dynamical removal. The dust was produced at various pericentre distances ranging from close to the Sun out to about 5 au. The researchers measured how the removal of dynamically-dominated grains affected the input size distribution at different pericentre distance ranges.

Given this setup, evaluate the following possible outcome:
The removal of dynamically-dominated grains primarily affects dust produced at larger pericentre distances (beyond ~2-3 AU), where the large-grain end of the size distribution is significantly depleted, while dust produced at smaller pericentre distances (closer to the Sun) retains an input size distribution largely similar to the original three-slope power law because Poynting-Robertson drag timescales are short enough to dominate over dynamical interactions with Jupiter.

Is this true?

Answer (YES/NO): NO